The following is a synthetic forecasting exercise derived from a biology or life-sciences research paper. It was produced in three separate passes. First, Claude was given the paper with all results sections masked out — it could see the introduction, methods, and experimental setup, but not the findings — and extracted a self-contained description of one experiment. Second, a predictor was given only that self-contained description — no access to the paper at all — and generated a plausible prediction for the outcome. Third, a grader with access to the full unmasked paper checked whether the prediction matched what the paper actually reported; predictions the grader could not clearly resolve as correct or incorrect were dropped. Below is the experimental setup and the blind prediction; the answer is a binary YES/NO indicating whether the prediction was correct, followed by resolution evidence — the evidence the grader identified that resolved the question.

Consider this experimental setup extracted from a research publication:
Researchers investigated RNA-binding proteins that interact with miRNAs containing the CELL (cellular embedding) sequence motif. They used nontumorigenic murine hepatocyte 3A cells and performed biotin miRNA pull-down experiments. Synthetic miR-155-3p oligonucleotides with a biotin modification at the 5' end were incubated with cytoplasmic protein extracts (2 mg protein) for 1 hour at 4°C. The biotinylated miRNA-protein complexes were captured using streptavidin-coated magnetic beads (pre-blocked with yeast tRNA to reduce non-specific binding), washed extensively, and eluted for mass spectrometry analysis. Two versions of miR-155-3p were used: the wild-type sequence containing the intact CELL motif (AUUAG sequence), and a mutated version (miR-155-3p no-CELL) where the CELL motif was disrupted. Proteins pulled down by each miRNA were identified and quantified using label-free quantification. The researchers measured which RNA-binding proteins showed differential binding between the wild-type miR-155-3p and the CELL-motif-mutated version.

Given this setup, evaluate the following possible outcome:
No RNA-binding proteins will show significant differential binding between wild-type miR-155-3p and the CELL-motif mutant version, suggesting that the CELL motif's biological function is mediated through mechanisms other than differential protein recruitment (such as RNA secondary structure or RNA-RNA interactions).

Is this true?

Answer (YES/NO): NO